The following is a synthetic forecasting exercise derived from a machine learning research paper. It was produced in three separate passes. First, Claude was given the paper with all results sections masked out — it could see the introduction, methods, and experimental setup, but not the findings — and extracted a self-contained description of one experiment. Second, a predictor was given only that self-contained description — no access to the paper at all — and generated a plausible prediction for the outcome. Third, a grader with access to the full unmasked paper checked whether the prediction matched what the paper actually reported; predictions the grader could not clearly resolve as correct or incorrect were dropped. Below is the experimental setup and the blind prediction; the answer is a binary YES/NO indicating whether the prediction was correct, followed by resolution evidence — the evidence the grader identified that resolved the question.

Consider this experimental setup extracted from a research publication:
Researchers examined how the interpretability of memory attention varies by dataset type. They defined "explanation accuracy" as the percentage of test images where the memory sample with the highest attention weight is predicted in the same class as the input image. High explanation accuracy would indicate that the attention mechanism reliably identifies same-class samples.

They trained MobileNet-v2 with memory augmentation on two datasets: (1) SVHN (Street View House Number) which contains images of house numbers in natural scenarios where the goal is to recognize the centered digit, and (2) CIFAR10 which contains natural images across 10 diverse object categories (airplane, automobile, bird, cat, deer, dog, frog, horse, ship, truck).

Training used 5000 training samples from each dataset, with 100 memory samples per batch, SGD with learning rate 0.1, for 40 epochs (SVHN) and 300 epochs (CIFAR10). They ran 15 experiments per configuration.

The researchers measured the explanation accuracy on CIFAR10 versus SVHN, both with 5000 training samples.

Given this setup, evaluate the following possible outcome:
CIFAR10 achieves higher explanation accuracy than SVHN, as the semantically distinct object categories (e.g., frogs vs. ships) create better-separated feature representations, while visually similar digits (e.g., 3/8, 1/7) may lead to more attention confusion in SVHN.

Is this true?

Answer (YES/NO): NO